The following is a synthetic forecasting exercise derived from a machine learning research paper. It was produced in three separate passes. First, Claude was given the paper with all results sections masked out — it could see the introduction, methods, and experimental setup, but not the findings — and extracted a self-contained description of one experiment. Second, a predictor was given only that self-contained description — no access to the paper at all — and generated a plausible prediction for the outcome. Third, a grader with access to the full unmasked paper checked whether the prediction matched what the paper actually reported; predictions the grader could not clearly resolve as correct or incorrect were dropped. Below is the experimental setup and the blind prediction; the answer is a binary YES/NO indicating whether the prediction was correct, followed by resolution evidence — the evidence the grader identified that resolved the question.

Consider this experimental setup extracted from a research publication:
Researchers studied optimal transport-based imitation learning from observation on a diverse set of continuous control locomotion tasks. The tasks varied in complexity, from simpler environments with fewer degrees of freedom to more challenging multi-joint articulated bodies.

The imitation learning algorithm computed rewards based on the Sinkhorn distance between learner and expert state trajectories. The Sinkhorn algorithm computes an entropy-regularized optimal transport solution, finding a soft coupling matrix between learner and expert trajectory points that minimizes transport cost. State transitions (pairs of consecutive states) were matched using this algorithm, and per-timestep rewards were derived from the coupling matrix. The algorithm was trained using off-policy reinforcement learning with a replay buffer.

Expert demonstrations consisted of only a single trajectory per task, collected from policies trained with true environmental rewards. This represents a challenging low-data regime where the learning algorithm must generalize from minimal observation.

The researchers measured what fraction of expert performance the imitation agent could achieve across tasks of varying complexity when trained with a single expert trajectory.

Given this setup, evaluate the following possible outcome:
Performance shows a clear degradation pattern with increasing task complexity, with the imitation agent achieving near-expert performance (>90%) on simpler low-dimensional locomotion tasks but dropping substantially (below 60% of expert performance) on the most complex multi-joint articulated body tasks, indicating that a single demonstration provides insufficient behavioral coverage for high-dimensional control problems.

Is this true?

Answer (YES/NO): NO